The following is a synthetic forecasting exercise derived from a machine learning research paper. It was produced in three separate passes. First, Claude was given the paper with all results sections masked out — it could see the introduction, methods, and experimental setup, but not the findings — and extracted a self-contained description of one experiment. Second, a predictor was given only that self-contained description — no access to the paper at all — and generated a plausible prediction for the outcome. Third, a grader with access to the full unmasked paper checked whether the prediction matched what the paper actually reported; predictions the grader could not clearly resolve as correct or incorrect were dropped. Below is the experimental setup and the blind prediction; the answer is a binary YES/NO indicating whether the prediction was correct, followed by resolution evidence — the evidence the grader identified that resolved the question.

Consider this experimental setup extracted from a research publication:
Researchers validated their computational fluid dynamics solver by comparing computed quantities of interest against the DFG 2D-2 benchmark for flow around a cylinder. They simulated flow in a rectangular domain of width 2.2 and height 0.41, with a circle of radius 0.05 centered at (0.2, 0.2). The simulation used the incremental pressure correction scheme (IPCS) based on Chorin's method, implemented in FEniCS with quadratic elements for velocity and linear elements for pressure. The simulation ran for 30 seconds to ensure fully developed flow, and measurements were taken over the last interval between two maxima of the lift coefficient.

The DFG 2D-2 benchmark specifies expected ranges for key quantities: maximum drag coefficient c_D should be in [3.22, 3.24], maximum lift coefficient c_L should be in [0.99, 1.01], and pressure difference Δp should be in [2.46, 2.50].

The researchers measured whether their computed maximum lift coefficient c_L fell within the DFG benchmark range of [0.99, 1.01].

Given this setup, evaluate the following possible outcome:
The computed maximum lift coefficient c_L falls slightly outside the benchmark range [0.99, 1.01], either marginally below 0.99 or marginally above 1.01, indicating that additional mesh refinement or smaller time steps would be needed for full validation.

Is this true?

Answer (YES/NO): NO